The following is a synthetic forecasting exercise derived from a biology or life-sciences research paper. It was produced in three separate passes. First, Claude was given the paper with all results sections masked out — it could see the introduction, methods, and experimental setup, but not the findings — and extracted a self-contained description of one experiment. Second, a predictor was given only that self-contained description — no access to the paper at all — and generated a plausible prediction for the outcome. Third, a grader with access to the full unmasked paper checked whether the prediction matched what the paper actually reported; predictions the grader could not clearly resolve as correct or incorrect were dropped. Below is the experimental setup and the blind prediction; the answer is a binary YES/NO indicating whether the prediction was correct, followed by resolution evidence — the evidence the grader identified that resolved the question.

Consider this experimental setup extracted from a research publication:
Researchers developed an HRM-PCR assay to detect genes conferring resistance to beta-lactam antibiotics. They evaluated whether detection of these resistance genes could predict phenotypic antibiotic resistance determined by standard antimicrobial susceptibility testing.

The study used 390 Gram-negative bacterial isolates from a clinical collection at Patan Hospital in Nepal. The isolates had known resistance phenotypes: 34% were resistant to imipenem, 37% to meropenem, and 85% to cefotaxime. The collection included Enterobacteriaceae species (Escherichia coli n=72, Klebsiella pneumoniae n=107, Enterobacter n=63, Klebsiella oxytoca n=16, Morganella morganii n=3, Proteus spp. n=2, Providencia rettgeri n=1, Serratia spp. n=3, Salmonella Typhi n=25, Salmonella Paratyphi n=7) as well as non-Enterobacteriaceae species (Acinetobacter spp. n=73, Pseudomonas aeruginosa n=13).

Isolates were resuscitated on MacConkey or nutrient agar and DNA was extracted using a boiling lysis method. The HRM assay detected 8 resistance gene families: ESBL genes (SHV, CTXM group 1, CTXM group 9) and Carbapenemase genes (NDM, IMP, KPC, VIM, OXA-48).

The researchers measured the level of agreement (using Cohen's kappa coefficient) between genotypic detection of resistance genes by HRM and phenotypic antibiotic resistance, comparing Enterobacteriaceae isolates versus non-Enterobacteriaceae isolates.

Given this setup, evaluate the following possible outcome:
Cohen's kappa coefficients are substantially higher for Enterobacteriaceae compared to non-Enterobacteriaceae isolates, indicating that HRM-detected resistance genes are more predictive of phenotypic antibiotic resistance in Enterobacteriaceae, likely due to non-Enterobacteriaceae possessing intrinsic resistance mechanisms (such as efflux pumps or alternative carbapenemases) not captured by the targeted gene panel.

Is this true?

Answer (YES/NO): YES